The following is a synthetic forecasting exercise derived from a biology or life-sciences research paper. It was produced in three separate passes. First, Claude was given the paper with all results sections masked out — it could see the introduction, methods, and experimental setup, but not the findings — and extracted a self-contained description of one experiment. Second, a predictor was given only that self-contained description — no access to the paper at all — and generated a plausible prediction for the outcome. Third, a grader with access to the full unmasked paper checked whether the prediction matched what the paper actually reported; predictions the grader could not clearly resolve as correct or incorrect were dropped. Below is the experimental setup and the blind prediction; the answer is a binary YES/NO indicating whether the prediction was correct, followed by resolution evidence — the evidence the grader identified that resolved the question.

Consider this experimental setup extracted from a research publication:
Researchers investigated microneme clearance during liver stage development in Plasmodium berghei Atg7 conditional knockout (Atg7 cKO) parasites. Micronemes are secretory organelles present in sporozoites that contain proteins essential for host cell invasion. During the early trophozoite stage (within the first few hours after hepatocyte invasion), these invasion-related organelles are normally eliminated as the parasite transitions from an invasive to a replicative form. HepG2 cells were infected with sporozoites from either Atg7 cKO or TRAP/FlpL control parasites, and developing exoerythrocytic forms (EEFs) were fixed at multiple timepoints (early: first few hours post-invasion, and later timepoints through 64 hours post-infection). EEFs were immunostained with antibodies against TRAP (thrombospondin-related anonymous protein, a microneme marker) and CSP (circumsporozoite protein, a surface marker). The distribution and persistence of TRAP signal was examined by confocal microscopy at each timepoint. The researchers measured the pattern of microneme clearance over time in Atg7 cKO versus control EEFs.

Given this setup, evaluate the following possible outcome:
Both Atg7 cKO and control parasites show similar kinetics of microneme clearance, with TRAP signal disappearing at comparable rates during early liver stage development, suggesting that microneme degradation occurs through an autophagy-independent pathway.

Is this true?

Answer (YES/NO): NO